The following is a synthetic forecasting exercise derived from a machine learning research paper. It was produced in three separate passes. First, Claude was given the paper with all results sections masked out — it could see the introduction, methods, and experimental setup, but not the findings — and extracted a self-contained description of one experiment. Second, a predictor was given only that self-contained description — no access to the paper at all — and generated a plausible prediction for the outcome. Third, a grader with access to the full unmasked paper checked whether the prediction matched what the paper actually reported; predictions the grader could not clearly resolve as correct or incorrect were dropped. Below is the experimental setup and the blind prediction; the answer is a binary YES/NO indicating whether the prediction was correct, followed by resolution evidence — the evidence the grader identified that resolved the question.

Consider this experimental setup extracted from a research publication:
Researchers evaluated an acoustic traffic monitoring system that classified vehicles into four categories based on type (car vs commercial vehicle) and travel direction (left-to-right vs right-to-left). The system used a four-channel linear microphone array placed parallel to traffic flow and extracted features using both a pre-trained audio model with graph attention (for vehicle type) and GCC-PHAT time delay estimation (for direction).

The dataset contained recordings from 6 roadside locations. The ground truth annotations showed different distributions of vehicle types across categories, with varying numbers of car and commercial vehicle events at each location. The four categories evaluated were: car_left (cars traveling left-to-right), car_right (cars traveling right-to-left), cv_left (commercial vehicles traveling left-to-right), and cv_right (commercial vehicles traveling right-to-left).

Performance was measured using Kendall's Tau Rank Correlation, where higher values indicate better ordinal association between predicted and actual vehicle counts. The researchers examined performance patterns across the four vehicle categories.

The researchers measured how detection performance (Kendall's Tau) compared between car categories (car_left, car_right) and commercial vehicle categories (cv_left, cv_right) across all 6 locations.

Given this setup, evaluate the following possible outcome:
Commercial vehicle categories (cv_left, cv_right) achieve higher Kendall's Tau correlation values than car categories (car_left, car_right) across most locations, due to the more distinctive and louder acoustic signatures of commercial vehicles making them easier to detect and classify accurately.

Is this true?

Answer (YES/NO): NO